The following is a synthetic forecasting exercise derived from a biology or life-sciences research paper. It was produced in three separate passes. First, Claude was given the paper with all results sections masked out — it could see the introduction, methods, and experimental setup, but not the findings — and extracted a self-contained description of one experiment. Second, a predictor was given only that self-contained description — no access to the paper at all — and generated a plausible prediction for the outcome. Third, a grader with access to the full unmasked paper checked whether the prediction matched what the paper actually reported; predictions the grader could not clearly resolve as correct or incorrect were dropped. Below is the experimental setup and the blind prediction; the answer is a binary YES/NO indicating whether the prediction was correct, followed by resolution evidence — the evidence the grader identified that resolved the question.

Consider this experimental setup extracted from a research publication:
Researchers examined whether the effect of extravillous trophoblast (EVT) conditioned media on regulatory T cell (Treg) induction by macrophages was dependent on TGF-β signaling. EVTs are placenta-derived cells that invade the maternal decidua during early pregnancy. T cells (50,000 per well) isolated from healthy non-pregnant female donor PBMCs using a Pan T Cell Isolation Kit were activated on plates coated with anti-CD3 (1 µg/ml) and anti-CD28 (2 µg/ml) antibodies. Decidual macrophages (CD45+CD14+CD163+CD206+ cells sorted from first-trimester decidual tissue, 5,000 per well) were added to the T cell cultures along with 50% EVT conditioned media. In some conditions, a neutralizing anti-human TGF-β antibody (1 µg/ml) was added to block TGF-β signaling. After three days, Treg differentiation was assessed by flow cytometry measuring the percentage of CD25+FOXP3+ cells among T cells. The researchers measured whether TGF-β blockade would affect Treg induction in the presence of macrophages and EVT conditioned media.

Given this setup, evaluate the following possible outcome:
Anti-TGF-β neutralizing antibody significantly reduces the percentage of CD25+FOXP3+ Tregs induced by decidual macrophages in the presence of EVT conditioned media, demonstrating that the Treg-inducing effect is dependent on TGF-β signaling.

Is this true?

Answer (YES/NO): NO